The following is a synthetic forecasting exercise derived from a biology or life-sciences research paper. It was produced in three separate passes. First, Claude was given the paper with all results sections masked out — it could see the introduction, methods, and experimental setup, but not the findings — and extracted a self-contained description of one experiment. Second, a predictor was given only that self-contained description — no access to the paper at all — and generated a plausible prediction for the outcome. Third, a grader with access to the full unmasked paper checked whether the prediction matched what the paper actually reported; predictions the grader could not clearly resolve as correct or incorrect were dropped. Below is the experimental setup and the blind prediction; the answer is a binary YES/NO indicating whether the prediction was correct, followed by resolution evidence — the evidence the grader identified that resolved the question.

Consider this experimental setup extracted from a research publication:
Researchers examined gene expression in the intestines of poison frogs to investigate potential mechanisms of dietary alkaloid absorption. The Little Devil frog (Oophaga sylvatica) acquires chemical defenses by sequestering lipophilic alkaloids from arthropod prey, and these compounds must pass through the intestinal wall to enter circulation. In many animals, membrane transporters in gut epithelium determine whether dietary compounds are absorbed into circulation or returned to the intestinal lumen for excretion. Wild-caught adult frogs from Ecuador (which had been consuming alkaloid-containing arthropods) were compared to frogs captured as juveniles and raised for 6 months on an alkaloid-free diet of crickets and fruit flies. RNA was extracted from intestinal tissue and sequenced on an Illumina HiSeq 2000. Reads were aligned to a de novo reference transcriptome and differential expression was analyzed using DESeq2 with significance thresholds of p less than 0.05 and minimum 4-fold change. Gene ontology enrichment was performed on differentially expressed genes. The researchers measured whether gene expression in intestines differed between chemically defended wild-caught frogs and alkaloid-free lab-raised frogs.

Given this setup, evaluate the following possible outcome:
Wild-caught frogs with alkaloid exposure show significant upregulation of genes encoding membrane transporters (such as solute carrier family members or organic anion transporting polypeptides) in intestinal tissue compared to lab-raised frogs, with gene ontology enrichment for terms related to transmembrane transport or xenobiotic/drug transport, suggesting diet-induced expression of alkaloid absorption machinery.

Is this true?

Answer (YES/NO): NO